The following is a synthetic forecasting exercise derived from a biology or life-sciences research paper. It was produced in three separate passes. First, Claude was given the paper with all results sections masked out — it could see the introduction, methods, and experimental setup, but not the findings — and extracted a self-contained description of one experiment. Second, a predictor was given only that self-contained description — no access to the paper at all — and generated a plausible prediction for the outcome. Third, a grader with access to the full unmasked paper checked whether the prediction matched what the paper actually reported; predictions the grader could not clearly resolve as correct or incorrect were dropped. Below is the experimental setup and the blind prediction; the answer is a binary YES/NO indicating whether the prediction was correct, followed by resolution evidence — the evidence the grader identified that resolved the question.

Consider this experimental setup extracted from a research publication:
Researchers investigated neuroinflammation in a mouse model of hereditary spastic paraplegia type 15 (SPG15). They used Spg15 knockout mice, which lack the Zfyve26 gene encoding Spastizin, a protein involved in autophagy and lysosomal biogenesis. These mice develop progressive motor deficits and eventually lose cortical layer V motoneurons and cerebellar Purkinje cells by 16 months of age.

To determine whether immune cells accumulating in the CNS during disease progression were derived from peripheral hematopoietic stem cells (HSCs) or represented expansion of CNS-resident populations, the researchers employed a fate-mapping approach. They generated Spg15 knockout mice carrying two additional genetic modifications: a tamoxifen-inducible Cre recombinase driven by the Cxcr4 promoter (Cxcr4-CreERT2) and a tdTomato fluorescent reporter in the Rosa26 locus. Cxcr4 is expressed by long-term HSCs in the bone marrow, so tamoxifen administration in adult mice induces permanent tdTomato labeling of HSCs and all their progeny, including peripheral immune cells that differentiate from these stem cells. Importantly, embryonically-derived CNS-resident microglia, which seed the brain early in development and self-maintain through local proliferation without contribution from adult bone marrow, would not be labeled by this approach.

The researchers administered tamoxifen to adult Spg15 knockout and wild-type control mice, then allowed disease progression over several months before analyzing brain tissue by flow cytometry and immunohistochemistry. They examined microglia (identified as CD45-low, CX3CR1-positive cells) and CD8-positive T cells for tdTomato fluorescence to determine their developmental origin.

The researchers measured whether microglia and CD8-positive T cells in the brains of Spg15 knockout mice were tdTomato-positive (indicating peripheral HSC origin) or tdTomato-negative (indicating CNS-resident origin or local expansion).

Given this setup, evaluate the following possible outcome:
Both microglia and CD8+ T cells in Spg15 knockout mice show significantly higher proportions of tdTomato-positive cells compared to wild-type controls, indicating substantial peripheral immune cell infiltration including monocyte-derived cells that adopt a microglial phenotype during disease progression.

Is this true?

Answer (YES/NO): NO